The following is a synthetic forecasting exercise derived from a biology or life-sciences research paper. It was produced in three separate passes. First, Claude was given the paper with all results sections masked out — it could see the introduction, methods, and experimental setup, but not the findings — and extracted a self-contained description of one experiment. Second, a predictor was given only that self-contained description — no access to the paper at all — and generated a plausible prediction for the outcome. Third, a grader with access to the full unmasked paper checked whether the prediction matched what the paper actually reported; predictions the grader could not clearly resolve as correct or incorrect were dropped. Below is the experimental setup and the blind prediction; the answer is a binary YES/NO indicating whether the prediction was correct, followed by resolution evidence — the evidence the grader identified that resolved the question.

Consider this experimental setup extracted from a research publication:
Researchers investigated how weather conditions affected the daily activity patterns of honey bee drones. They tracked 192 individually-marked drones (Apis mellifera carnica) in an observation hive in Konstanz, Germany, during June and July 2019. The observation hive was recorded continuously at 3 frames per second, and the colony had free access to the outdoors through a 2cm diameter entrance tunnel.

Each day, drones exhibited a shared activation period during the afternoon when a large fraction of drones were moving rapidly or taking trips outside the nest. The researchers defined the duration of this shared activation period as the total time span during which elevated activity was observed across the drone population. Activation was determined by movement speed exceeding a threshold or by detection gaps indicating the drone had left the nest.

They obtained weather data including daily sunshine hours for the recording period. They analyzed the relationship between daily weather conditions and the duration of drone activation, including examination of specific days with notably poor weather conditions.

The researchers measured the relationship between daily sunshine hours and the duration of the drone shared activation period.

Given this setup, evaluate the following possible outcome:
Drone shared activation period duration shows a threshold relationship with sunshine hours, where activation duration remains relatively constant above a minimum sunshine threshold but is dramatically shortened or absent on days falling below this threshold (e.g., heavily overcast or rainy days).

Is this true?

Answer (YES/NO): NO